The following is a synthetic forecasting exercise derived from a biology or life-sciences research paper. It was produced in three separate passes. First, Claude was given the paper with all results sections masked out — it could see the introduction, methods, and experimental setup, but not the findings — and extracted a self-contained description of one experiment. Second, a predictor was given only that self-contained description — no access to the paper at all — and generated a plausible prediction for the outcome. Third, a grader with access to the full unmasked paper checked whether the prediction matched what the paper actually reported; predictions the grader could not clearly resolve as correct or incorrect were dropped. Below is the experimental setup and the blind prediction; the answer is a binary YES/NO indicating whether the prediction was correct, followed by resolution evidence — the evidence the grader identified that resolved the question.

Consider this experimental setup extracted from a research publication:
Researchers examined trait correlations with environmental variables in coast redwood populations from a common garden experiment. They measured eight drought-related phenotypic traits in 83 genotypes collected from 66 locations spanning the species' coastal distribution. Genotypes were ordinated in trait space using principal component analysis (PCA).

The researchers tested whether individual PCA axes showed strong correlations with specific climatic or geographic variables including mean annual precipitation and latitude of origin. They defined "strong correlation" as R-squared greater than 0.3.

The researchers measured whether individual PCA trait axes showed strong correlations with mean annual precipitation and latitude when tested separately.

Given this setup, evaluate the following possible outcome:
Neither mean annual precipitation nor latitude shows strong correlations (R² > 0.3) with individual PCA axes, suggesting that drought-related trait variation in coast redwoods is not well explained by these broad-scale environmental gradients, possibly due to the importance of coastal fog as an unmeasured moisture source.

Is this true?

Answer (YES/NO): YES